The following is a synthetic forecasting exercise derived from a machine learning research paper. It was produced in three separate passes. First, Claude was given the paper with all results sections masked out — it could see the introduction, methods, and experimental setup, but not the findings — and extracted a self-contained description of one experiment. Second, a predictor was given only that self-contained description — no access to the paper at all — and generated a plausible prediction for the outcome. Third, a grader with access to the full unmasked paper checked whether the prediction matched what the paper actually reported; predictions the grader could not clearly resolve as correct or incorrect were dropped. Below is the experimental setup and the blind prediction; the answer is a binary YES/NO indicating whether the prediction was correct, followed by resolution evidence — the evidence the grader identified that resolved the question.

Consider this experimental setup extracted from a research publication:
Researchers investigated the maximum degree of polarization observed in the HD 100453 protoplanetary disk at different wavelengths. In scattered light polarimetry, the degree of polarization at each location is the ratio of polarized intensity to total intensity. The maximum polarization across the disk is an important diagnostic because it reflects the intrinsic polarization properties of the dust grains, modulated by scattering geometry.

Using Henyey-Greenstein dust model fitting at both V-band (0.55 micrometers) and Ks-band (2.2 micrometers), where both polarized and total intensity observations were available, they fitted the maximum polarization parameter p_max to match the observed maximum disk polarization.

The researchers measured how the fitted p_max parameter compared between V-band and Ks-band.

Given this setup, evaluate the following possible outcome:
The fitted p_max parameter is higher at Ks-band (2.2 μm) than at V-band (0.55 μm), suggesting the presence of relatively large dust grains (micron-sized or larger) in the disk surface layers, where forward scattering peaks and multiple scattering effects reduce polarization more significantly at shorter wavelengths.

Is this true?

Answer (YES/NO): NO